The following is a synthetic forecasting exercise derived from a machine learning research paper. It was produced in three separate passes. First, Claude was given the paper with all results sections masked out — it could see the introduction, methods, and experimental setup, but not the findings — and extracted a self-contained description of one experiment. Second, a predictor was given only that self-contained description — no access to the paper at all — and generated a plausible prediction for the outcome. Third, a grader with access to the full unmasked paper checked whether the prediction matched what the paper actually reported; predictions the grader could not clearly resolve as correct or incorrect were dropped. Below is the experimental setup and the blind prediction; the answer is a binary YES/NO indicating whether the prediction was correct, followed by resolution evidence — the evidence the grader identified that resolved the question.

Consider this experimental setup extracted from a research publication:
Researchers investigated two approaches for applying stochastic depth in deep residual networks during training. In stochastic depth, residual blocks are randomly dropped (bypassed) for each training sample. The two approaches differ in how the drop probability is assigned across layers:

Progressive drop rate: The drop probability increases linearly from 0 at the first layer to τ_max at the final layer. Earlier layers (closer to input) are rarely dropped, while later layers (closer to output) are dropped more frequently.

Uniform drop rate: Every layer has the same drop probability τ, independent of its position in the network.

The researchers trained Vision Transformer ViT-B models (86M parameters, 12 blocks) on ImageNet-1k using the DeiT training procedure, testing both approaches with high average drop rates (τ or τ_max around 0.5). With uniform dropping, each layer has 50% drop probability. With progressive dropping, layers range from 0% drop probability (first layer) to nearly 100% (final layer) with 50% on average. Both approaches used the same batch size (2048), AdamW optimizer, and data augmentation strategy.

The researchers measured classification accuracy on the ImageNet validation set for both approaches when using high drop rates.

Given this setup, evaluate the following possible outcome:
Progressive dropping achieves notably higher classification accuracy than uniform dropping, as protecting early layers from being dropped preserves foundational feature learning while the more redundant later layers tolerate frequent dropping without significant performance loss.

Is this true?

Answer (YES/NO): NO